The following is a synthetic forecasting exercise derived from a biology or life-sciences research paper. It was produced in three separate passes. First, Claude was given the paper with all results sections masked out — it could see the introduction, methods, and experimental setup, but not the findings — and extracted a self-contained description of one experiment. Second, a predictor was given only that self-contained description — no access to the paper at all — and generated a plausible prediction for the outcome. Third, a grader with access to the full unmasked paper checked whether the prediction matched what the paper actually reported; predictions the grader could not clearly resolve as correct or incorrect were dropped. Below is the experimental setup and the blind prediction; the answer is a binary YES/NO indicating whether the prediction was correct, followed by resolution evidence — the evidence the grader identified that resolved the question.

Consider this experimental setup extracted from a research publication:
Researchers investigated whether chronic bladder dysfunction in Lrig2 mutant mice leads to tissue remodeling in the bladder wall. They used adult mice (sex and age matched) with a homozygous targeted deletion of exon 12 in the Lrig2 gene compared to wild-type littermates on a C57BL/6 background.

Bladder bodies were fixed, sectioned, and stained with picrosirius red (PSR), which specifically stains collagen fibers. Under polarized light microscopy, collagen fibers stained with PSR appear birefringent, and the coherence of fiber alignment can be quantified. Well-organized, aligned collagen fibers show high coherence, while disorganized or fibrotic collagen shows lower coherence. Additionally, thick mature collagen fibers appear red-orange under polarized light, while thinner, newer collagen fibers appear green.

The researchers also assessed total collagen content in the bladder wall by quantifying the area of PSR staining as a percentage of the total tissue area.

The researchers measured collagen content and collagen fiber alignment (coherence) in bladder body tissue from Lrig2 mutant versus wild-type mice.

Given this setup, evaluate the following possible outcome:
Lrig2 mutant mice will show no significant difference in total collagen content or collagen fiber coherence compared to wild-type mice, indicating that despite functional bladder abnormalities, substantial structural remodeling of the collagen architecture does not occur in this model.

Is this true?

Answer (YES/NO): NO